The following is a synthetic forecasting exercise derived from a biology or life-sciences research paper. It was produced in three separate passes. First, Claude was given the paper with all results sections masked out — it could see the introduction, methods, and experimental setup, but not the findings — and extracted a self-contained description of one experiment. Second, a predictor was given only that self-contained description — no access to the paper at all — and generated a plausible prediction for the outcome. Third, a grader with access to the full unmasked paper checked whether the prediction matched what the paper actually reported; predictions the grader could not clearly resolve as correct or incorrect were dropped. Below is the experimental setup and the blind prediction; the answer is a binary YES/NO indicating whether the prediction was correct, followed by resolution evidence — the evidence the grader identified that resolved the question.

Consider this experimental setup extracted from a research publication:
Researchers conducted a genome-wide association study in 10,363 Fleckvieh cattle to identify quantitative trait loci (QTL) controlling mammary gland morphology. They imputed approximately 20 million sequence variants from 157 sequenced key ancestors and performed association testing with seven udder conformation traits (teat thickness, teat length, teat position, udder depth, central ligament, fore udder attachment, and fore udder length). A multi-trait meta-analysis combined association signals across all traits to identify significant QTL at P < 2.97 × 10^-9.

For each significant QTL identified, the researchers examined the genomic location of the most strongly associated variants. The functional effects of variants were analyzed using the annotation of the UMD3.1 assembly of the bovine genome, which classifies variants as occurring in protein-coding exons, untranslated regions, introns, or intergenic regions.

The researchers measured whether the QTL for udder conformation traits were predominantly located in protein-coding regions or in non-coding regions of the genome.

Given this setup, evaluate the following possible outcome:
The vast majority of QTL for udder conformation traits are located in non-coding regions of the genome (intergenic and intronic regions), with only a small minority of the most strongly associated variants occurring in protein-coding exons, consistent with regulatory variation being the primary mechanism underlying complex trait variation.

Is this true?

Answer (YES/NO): YES